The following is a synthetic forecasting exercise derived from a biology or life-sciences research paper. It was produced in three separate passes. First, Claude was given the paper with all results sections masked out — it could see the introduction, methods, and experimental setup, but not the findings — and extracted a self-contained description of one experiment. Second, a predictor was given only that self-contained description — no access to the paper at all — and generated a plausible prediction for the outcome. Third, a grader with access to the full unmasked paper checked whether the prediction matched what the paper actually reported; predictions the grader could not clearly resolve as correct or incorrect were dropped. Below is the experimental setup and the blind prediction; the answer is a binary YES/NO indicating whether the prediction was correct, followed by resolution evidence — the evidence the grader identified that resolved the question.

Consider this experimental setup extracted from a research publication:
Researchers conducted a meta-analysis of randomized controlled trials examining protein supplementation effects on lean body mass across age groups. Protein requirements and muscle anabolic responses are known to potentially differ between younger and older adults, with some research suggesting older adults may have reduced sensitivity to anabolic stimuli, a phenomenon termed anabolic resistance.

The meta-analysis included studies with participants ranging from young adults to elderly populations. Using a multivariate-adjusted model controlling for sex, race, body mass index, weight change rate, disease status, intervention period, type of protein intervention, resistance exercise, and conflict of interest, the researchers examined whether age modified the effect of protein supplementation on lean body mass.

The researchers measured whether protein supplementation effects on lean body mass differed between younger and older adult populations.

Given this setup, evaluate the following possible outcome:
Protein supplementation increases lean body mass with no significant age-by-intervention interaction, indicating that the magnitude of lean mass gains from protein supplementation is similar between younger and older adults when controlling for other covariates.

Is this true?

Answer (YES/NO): NO